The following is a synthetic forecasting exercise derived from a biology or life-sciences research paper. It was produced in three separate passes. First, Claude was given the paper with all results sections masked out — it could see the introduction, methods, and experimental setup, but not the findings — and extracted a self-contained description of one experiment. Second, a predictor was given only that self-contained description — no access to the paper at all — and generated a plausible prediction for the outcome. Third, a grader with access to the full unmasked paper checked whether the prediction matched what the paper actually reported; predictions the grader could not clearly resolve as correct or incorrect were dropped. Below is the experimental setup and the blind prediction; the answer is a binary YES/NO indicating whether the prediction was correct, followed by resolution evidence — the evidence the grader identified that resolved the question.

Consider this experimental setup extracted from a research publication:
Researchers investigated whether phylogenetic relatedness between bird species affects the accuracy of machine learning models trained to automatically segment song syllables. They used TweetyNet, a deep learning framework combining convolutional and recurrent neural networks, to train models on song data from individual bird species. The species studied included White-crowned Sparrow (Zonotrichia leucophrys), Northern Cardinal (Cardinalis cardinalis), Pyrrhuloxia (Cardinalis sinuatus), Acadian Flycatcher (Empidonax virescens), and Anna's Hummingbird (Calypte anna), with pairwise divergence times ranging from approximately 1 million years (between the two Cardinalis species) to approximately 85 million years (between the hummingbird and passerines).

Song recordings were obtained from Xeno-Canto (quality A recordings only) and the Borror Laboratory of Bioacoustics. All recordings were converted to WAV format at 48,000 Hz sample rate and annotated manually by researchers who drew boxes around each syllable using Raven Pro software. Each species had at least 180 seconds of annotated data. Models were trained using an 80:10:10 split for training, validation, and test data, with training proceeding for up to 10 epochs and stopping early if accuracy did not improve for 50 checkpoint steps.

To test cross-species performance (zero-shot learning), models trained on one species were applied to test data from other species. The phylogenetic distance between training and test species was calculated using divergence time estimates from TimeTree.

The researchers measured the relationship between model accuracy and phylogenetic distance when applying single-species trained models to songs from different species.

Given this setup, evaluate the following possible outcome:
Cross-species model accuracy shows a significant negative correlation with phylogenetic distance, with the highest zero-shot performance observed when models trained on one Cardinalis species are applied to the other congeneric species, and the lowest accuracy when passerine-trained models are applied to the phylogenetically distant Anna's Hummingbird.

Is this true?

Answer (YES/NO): YES